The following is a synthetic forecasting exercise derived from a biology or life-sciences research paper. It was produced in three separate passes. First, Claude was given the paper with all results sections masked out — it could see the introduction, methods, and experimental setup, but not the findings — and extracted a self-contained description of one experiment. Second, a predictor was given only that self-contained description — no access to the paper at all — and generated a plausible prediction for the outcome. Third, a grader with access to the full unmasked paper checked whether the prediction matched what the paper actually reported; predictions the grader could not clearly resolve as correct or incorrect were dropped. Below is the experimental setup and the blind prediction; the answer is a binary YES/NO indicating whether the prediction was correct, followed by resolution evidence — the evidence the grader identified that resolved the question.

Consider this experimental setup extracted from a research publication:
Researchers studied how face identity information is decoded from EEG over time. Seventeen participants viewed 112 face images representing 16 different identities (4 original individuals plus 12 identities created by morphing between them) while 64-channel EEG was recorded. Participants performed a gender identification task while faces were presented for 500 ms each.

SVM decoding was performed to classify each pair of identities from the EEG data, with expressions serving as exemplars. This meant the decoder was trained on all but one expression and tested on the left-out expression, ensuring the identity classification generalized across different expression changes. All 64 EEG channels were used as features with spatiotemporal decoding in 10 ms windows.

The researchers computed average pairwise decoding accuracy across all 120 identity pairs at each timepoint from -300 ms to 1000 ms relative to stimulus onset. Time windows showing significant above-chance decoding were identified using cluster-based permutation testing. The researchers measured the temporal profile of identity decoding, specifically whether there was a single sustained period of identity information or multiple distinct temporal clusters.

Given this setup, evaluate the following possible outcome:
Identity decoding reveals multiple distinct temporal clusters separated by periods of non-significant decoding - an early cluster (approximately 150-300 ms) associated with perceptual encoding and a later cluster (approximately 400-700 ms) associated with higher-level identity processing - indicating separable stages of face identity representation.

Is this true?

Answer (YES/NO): NO